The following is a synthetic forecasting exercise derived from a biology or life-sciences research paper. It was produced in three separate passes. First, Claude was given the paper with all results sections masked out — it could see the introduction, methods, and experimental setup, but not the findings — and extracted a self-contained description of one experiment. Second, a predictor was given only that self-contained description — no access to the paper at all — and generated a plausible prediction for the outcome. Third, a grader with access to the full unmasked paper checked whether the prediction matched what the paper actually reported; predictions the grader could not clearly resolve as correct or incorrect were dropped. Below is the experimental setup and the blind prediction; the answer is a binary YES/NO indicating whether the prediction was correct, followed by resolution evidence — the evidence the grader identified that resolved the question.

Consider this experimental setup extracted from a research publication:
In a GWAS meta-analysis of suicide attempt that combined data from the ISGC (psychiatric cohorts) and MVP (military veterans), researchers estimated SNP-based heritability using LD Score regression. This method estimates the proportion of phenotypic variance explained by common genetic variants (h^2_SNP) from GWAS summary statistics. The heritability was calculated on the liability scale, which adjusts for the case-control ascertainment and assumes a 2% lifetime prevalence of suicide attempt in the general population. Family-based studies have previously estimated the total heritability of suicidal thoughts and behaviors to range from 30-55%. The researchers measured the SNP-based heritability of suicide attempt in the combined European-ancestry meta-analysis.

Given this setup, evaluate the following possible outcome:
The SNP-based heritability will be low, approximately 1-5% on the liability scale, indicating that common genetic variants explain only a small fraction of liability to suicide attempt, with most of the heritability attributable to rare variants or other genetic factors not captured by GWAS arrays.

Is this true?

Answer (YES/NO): NO